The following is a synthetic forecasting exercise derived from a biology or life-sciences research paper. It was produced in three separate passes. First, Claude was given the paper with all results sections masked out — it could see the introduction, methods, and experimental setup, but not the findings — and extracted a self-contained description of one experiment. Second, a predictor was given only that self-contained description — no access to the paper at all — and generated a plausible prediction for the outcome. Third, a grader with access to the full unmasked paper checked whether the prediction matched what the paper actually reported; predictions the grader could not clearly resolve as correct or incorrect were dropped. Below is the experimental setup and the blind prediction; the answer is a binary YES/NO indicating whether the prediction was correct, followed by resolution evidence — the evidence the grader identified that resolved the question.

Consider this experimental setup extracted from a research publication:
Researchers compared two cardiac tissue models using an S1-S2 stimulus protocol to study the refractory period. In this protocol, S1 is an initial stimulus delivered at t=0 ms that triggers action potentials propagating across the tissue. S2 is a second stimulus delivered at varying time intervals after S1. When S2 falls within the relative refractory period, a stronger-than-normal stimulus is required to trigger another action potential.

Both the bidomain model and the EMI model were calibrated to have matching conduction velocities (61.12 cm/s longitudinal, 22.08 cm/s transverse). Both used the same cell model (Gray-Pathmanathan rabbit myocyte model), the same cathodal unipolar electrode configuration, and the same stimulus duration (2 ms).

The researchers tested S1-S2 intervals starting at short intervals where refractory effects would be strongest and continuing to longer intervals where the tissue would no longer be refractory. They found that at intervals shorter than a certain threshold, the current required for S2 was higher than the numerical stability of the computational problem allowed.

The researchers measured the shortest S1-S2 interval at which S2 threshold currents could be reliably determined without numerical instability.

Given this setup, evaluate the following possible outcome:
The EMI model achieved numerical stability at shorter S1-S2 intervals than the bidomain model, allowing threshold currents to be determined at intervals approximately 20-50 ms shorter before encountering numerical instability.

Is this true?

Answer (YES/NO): NO